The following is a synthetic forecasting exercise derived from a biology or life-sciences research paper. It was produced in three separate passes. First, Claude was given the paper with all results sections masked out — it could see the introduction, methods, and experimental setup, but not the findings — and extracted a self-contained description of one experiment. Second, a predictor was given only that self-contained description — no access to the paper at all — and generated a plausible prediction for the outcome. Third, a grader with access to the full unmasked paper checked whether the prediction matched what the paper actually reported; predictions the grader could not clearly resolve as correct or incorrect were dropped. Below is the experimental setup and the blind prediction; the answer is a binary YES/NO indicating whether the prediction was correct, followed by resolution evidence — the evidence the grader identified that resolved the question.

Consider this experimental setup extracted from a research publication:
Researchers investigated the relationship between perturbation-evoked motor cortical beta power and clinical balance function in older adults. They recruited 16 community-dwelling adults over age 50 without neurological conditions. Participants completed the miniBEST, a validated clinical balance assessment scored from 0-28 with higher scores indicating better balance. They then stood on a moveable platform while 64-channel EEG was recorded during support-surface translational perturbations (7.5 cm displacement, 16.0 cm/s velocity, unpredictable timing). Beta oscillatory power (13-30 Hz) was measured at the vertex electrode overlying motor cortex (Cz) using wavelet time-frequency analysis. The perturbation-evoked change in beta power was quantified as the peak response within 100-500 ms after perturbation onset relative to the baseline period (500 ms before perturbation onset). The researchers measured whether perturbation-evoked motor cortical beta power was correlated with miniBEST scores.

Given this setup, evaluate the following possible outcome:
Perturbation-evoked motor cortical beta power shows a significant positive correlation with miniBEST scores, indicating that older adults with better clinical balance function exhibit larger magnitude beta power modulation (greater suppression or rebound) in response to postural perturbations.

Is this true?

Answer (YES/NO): NO